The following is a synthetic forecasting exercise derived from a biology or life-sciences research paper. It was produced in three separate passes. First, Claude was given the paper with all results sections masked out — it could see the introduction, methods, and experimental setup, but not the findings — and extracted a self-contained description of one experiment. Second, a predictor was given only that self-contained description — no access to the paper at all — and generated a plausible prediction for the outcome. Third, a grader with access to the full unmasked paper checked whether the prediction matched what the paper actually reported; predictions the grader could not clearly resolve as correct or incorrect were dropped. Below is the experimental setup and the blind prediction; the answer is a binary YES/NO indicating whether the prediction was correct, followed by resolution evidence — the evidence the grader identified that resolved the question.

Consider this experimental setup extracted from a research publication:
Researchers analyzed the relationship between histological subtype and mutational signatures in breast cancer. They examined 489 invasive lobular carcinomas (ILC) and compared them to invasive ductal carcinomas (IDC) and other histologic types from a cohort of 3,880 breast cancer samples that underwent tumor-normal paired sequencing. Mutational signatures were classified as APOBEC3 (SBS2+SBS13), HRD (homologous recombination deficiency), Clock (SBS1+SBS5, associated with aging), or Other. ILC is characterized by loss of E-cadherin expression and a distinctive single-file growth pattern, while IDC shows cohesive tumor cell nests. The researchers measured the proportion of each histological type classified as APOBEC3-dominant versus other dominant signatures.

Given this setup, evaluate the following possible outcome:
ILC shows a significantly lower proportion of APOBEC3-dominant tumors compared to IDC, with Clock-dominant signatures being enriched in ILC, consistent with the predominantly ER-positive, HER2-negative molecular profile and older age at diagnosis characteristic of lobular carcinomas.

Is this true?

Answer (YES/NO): NO